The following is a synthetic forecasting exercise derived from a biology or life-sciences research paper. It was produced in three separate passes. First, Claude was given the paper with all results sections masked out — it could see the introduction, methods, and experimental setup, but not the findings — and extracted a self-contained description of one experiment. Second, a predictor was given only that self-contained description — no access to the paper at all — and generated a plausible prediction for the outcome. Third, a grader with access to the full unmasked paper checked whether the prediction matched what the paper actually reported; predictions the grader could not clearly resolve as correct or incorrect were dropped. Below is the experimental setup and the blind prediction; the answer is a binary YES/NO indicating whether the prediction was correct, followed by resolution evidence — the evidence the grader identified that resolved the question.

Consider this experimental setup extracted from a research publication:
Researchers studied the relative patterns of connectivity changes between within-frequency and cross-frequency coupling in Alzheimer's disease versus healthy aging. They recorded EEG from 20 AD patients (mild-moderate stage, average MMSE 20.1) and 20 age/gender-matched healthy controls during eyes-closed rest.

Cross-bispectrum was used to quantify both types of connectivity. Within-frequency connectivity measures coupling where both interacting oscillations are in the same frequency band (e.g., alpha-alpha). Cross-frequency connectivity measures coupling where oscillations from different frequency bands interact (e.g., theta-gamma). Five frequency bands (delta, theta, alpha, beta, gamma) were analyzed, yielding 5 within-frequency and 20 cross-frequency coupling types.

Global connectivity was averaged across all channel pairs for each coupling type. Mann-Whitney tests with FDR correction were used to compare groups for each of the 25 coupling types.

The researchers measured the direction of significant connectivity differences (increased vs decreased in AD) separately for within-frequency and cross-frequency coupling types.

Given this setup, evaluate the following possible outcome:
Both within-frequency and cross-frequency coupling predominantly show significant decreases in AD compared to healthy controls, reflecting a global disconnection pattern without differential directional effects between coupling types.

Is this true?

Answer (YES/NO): NO